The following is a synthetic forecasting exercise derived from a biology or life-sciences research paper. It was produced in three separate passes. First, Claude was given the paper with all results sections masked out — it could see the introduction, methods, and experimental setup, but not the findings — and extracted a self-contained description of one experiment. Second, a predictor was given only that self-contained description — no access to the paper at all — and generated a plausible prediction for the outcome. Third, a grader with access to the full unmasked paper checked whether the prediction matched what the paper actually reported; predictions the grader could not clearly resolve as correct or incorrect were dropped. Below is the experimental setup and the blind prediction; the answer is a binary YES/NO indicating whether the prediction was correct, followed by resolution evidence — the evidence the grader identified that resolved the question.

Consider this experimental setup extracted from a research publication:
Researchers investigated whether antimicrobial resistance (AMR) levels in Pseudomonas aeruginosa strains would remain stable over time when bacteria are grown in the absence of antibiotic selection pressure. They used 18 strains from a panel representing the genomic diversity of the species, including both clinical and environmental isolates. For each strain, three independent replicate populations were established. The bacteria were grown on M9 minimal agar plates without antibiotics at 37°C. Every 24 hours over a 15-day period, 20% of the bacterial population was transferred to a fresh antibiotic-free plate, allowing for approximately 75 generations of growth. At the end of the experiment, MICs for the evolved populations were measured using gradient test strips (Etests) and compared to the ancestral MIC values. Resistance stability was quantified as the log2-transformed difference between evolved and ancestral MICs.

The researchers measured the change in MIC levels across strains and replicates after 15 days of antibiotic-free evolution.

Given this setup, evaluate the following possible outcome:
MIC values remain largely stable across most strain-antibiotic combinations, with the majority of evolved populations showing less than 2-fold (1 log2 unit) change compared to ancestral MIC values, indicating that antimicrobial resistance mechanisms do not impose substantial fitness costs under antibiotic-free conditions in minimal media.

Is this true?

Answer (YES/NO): YES